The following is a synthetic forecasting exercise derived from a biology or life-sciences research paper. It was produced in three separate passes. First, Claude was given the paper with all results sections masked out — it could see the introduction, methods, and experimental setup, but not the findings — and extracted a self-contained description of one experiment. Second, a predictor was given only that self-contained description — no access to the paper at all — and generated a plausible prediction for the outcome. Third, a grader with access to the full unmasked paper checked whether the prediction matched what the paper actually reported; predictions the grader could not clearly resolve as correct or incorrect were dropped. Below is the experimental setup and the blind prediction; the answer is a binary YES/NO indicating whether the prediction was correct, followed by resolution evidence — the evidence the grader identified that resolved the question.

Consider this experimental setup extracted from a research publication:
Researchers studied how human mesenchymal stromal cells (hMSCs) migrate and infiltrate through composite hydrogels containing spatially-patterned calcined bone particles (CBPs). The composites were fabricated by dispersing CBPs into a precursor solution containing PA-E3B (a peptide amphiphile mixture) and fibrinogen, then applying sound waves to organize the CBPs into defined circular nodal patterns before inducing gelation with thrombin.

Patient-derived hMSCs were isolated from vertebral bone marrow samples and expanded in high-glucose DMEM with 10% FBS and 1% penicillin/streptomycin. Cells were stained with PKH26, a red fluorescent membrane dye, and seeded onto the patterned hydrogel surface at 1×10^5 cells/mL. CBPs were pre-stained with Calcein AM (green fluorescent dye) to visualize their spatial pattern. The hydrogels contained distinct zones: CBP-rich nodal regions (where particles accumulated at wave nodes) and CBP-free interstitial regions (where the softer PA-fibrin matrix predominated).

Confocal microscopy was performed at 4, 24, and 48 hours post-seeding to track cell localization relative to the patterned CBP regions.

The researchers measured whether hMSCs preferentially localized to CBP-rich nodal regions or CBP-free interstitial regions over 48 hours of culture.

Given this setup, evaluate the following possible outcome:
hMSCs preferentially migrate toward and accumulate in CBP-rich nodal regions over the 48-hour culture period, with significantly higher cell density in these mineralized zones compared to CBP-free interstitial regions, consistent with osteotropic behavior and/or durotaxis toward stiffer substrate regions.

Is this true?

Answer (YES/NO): NO